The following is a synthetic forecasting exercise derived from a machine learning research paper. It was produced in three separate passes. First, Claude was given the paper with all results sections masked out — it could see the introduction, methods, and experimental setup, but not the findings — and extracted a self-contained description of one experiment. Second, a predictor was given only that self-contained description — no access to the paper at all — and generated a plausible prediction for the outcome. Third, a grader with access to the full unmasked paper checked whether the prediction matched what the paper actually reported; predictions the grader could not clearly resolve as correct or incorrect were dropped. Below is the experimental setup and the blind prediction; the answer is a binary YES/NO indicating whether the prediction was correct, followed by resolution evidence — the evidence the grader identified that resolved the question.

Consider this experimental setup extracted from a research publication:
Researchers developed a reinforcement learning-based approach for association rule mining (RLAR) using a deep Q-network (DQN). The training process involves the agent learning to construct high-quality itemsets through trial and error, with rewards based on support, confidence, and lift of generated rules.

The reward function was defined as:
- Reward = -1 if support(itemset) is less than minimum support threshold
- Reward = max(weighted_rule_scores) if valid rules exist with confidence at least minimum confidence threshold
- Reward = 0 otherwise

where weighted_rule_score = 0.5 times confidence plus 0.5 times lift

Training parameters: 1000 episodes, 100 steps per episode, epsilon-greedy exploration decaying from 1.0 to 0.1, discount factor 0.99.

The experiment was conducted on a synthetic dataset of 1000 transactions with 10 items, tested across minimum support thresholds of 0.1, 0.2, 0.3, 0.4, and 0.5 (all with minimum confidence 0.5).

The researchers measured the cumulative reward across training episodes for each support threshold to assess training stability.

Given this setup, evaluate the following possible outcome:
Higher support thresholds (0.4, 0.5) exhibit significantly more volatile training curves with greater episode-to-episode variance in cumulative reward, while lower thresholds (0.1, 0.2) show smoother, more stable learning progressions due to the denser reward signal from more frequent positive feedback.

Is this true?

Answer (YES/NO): NO